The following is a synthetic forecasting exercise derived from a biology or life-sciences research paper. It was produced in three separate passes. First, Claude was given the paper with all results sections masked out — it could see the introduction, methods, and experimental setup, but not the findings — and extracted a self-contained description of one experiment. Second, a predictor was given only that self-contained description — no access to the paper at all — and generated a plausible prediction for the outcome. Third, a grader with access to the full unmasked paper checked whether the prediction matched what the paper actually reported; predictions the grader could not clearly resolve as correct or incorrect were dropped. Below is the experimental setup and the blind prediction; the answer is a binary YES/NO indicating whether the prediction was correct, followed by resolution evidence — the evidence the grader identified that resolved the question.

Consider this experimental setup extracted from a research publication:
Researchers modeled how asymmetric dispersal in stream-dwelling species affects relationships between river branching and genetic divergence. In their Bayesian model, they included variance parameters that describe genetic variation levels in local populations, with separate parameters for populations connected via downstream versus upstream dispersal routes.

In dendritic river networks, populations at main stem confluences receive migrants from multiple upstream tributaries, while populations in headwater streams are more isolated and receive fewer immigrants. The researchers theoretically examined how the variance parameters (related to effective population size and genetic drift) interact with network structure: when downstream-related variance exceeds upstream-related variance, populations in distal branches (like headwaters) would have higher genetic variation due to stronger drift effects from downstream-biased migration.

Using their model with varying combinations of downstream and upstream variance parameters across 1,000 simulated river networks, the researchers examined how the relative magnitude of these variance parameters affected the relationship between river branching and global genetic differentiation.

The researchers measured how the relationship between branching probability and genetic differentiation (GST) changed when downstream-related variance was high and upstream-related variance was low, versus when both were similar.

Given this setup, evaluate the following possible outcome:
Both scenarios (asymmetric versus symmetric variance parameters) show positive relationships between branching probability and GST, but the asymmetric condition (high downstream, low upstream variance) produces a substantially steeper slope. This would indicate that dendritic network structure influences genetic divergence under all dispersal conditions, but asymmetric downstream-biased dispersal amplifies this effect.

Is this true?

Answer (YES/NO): NO